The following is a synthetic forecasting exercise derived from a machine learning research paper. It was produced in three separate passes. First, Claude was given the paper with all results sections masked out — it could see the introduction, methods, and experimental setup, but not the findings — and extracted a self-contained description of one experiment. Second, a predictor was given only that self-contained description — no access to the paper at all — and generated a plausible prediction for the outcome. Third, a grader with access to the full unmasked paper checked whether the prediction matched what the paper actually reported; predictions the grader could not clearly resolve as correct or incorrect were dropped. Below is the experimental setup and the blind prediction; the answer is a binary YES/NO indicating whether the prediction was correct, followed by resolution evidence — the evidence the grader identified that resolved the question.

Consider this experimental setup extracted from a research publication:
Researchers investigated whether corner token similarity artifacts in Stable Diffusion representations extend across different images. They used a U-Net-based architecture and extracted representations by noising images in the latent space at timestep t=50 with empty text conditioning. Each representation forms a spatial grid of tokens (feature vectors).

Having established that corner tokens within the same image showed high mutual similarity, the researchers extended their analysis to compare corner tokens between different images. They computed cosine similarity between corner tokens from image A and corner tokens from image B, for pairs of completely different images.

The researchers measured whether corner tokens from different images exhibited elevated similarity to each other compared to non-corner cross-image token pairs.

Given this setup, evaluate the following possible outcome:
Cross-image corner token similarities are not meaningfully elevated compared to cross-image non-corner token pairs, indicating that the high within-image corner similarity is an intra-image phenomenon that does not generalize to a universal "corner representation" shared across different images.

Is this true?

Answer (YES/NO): NO